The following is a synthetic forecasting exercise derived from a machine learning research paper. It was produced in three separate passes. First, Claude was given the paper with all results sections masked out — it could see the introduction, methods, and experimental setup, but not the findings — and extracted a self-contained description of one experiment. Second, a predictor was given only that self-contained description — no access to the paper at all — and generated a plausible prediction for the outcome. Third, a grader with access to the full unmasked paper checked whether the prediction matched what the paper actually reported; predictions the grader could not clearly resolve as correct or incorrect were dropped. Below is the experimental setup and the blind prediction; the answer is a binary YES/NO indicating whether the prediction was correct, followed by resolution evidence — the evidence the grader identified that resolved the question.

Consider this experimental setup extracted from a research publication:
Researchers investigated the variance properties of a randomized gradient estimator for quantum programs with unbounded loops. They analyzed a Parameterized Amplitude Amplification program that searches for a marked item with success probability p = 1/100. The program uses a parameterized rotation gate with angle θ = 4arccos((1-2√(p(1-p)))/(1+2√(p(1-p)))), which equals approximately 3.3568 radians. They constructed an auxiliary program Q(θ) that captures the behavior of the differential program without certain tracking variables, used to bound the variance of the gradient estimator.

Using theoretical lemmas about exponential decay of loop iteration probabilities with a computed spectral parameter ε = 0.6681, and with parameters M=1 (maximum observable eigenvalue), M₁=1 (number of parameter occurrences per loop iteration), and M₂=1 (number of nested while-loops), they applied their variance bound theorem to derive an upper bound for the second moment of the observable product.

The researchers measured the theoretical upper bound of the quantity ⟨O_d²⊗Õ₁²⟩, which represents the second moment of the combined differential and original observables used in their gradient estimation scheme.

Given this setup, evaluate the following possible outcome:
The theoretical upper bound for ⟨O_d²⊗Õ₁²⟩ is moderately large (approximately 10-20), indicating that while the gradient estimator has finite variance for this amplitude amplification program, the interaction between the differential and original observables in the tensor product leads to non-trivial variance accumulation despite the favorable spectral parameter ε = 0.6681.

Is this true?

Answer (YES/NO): NO